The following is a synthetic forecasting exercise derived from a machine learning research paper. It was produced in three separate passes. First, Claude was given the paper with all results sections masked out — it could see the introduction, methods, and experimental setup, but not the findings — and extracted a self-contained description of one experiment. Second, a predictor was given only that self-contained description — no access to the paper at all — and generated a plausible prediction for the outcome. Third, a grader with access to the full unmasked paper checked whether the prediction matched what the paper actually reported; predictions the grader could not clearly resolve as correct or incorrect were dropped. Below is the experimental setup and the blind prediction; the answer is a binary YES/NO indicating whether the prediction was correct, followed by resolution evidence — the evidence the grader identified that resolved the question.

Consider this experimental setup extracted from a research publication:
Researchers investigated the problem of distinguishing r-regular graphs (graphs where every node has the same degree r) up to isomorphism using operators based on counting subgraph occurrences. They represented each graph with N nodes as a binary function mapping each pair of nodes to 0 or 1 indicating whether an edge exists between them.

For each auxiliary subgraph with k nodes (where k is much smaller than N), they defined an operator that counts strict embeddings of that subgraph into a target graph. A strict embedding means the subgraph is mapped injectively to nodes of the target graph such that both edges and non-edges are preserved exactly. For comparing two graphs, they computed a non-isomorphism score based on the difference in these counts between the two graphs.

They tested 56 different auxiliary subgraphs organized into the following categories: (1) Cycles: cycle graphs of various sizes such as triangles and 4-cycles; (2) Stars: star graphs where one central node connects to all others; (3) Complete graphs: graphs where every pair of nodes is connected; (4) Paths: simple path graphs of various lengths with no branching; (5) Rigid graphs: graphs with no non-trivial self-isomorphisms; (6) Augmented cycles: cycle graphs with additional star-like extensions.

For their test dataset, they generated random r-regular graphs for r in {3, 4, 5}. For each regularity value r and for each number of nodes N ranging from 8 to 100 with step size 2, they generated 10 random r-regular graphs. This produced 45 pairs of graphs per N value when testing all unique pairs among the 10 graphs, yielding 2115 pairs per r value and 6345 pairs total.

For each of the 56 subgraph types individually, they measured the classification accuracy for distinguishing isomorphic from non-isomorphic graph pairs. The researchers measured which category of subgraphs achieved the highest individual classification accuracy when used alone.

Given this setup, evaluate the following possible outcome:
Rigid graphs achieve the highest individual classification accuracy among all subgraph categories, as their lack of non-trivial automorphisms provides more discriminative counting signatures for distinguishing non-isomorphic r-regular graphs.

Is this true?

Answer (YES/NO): NO